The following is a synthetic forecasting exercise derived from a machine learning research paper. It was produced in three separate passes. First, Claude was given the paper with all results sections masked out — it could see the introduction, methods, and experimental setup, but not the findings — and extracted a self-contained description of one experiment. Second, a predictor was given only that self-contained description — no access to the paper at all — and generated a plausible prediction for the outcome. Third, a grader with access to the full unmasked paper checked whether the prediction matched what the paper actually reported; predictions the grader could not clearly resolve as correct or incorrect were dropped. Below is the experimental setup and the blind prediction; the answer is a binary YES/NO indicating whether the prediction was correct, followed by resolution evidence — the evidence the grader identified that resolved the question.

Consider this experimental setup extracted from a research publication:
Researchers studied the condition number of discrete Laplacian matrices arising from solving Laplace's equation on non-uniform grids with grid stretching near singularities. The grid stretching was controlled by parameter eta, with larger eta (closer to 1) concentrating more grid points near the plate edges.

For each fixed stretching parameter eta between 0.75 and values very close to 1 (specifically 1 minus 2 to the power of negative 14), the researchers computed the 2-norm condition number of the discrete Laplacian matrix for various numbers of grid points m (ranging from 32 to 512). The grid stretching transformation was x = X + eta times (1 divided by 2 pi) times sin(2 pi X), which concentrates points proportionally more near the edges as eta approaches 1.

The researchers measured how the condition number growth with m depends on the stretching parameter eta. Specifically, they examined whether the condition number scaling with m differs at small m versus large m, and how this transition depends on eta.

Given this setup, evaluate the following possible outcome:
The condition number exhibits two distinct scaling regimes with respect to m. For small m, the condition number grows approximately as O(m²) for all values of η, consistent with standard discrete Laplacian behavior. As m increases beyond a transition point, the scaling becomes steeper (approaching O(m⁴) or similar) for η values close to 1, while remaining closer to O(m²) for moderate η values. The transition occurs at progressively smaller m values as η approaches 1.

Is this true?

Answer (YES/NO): NO